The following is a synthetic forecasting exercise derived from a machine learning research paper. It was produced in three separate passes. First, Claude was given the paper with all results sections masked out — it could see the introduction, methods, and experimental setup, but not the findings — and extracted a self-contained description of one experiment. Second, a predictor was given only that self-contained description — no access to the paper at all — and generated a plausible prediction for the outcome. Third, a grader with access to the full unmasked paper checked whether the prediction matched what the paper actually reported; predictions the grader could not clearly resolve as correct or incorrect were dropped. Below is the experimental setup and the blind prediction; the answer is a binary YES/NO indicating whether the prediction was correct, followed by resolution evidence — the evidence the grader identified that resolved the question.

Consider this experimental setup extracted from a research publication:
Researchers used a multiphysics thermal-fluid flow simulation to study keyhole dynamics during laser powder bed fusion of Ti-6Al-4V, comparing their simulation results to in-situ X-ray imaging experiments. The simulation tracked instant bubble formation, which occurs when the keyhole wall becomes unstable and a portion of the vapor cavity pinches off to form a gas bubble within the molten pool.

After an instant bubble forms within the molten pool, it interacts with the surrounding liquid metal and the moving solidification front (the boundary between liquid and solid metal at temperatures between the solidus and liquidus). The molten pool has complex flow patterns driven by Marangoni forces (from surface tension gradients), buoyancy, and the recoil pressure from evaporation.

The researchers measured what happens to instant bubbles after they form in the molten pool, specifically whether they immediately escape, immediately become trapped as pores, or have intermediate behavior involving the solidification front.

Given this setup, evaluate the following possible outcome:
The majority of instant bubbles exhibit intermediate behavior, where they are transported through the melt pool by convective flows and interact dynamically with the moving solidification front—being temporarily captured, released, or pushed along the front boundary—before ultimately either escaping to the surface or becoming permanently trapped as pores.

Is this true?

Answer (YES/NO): NO